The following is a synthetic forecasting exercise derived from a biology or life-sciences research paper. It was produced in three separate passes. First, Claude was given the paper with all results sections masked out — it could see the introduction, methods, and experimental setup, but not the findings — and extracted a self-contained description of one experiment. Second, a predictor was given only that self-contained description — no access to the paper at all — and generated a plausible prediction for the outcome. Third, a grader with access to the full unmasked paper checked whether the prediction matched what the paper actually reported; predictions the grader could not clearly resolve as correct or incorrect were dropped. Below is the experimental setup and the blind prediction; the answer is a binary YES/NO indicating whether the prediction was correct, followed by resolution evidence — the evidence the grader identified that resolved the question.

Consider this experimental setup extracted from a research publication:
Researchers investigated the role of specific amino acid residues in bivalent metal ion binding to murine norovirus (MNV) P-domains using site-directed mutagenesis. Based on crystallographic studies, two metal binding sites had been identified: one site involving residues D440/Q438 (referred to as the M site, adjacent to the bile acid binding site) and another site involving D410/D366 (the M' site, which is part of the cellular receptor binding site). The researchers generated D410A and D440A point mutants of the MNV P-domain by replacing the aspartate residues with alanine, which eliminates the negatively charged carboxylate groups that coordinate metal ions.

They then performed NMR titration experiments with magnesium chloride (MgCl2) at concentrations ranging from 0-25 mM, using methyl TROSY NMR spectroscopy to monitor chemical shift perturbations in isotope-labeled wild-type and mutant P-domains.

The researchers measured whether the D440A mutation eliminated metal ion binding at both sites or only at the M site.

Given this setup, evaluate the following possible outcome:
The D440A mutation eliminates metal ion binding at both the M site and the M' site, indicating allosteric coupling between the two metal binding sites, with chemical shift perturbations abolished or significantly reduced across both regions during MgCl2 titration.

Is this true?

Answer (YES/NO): NO